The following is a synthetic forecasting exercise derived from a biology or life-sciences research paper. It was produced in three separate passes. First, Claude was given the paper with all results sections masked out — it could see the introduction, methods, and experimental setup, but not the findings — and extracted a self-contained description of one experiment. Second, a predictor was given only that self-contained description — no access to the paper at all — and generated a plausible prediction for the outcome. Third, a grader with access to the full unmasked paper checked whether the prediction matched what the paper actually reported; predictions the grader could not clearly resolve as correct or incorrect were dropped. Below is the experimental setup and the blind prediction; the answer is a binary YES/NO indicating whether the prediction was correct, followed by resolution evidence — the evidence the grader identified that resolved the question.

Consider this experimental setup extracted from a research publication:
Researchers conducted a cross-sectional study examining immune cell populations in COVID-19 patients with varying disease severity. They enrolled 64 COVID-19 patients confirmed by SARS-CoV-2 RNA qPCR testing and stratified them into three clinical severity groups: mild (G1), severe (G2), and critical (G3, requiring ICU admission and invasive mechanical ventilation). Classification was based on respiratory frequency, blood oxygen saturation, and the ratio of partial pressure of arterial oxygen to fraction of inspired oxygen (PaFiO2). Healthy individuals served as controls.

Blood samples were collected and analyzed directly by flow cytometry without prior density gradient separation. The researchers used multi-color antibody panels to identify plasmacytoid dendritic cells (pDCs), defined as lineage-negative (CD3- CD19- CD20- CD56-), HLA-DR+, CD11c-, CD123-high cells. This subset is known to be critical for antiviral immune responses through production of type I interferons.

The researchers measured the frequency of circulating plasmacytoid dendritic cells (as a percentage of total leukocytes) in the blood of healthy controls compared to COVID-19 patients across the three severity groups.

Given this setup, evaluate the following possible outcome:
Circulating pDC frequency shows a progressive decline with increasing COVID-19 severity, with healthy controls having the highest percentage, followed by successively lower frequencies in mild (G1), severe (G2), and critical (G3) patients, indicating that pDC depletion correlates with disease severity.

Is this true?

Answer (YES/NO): NO